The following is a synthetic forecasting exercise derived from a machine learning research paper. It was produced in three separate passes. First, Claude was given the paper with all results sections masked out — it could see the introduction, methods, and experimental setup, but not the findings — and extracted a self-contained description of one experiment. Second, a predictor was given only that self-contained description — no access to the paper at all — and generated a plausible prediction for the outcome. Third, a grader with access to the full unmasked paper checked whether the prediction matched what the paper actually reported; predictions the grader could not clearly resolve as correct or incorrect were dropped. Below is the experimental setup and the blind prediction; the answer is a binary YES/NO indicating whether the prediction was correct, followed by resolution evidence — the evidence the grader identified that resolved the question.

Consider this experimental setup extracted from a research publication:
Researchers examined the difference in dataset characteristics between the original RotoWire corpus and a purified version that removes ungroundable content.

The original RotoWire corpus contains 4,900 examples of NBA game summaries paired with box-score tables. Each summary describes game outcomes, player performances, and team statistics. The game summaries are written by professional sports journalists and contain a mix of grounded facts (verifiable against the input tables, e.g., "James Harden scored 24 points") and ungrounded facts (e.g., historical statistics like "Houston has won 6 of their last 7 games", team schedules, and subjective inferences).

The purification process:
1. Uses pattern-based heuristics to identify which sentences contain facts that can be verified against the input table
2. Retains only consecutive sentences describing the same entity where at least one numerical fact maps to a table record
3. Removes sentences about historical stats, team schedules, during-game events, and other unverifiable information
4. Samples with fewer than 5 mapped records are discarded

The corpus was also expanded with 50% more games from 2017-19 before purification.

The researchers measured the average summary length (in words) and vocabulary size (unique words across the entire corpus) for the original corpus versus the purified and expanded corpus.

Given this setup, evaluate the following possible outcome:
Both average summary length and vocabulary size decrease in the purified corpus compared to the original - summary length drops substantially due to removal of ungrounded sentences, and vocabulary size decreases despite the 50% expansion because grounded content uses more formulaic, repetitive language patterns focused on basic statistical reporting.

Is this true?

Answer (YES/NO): YES